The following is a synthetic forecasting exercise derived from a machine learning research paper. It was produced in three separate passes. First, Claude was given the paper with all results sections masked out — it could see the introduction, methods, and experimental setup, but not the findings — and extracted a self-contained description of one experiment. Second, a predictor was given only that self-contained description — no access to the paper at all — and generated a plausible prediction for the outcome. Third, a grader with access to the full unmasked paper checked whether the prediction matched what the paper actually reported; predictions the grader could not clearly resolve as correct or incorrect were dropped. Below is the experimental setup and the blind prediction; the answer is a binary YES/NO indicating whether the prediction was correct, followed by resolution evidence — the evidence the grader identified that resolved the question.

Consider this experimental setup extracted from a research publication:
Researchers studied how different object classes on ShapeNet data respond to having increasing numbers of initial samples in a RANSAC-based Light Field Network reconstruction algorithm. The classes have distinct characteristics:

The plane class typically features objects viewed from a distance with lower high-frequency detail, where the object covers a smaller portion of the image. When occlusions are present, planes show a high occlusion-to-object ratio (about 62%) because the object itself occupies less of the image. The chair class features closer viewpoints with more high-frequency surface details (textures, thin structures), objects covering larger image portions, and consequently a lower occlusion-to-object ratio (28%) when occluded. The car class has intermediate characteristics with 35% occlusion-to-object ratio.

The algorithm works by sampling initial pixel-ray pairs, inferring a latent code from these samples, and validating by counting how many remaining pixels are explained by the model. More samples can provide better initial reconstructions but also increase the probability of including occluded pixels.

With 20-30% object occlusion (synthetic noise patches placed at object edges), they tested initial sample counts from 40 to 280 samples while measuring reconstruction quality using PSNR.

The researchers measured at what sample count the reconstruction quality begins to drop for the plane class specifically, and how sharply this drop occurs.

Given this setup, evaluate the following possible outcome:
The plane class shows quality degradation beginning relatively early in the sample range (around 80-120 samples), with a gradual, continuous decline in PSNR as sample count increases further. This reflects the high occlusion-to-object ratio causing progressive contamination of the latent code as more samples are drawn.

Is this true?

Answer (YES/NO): NO